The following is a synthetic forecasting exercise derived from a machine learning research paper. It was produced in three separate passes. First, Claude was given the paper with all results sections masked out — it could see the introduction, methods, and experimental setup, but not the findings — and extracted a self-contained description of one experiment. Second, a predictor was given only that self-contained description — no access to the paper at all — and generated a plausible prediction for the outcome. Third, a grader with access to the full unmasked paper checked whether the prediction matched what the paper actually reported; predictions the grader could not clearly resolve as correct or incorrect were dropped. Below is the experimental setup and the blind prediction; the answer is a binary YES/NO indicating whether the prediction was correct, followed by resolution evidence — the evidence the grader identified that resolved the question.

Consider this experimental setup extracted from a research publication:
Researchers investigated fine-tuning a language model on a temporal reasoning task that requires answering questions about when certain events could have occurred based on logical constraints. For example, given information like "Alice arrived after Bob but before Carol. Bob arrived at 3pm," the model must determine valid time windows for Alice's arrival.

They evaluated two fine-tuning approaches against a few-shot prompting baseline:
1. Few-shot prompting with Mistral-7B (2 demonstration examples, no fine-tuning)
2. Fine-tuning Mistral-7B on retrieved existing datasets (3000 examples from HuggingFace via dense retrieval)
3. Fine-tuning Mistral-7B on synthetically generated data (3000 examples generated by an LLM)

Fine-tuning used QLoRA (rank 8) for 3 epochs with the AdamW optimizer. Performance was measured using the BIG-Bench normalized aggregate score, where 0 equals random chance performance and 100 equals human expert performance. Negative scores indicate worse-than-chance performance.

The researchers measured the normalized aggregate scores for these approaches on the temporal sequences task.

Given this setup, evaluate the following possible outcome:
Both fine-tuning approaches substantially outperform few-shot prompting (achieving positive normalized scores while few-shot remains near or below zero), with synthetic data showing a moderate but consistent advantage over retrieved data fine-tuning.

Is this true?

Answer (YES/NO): NO